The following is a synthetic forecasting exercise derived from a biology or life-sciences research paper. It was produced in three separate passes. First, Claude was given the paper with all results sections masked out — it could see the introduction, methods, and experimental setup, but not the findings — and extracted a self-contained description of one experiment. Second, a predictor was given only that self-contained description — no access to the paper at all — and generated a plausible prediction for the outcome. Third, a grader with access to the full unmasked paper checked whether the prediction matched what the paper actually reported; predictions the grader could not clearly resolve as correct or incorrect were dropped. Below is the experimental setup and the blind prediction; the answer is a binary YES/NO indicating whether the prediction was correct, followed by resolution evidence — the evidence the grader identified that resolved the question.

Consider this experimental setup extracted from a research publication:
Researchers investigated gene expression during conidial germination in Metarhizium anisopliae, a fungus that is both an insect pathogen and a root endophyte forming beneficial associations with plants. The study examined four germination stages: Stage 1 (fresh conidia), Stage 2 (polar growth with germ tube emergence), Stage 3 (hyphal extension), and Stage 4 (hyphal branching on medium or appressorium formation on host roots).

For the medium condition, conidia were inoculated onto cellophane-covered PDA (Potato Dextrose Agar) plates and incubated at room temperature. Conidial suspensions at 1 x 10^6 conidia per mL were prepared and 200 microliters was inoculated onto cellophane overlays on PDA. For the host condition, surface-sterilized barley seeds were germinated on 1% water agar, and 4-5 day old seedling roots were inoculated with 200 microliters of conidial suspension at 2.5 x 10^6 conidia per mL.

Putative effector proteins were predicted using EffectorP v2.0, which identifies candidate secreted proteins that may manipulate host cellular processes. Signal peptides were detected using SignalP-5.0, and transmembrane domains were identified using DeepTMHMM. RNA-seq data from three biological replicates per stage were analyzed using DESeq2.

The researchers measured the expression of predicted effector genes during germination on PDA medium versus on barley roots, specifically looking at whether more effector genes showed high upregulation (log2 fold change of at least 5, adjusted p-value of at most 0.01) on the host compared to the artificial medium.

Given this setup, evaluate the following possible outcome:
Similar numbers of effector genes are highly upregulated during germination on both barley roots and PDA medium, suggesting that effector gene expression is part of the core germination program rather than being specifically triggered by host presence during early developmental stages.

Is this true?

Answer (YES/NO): NO